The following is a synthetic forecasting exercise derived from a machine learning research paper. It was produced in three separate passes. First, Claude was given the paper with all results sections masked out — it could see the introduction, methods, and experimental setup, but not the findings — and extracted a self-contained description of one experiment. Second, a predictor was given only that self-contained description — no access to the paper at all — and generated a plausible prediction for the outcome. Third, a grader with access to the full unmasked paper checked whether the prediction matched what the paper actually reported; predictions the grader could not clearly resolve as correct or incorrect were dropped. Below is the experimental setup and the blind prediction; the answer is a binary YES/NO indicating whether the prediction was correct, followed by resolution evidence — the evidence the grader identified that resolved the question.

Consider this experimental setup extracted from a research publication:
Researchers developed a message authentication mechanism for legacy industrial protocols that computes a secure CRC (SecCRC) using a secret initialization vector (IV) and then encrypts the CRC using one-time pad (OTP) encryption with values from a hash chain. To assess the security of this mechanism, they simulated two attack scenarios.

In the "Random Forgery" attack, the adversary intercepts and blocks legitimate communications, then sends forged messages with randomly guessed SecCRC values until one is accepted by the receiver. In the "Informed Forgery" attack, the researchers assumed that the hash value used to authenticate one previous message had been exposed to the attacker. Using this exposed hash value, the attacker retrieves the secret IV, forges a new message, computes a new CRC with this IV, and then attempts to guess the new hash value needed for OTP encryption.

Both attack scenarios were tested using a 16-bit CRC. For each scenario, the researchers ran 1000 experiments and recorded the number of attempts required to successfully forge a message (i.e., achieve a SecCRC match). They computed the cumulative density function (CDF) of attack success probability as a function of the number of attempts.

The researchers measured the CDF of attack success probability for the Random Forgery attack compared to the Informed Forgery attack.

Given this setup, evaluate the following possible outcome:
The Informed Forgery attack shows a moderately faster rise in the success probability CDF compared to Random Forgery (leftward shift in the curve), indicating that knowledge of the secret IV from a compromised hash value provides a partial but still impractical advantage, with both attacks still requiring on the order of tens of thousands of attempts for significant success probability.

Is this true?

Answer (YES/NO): NO